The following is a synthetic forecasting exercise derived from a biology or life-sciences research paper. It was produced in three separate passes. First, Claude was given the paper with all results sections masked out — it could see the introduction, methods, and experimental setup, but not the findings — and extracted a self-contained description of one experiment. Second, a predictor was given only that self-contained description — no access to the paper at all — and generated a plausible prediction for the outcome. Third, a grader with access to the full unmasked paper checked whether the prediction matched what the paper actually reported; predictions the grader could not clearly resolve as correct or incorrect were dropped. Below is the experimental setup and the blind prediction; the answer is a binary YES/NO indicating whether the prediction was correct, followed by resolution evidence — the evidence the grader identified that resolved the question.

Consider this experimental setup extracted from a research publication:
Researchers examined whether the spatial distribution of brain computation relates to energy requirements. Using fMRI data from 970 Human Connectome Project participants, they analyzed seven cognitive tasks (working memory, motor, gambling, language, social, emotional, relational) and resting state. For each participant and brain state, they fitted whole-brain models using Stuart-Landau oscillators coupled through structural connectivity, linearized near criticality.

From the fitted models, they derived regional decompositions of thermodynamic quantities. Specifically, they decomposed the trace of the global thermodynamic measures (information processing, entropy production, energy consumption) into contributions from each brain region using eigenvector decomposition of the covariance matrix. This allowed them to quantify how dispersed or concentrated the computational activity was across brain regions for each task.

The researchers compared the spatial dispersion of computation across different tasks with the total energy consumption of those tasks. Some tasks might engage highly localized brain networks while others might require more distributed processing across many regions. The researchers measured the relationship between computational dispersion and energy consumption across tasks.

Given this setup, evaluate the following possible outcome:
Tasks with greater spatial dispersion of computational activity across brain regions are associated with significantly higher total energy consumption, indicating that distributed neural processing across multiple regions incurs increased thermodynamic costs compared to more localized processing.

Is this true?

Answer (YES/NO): YES